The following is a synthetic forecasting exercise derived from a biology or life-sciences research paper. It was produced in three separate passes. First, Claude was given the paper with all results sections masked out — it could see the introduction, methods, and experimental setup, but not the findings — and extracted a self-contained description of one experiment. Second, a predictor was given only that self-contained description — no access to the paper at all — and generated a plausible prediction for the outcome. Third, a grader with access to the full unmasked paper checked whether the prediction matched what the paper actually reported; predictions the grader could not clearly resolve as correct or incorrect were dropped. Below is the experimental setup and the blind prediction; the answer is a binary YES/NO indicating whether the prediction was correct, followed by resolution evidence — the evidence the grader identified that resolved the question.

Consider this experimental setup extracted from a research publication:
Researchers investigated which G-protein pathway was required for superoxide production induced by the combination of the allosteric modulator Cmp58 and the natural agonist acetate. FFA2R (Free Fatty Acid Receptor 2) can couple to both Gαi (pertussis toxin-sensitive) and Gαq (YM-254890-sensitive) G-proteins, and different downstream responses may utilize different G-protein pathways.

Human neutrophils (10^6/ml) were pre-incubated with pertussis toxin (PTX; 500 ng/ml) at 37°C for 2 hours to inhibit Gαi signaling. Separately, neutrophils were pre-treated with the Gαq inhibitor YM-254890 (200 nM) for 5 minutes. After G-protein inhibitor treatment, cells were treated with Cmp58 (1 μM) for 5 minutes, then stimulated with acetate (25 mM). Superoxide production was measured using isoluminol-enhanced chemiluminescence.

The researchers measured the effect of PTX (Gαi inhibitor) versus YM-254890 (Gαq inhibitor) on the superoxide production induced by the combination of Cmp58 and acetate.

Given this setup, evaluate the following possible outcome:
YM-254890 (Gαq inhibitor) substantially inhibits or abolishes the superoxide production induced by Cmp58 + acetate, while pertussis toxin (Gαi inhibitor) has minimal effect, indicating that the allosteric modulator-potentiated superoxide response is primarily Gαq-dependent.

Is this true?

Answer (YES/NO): NO